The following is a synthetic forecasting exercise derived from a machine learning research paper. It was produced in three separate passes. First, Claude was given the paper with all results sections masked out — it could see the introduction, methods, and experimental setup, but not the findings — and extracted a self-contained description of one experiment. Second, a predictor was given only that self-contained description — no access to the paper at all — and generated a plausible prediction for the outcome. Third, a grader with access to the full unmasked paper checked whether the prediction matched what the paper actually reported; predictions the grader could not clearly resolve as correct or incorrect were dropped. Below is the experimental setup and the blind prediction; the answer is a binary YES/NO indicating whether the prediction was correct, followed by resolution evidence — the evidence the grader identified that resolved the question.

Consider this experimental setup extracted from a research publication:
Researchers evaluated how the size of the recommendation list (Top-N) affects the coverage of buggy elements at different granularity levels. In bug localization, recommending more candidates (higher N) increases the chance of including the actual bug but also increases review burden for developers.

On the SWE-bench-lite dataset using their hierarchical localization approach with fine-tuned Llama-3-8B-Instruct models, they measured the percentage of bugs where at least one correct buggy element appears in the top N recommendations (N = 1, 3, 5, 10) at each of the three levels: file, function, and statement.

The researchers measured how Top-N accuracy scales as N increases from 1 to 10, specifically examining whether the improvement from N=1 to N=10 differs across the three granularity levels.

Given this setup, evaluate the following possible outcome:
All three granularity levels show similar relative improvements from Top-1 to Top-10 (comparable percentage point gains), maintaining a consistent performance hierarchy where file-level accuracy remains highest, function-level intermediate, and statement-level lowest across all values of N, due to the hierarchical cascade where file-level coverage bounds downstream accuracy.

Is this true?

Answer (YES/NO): NO